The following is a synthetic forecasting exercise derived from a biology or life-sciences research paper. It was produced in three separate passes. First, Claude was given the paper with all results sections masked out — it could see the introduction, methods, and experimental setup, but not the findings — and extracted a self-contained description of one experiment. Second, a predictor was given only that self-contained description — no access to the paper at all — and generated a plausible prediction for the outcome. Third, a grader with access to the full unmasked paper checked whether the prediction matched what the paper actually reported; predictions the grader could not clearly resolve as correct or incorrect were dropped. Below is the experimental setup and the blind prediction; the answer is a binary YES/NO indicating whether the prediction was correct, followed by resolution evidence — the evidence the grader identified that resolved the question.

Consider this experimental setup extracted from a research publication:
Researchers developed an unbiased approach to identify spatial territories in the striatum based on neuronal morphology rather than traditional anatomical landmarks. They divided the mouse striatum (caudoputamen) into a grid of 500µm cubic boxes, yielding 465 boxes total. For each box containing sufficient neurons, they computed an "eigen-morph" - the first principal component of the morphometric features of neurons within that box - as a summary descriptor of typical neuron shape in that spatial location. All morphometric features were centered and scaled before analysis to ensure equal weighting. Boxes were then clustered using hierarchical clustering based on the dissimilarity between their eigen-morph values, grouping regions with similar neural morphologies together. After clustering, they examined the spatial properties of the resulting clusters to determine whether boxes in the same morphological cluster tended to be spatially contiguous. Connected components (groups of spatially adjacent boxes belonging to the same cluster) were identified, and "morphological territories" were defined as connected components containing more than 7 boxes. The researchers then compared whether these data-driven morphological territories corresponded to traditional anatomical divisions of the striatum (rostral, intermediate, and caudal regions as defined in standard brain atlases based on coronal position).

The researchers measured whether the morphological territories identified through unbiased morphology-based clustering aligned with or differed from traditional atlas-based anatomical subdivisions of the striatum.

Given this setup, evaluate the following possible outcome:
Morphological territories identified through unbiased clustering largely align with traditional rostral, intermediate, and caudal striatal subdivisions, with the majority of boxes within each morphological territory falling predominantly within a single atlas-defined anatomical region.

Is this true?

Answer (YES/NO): NO